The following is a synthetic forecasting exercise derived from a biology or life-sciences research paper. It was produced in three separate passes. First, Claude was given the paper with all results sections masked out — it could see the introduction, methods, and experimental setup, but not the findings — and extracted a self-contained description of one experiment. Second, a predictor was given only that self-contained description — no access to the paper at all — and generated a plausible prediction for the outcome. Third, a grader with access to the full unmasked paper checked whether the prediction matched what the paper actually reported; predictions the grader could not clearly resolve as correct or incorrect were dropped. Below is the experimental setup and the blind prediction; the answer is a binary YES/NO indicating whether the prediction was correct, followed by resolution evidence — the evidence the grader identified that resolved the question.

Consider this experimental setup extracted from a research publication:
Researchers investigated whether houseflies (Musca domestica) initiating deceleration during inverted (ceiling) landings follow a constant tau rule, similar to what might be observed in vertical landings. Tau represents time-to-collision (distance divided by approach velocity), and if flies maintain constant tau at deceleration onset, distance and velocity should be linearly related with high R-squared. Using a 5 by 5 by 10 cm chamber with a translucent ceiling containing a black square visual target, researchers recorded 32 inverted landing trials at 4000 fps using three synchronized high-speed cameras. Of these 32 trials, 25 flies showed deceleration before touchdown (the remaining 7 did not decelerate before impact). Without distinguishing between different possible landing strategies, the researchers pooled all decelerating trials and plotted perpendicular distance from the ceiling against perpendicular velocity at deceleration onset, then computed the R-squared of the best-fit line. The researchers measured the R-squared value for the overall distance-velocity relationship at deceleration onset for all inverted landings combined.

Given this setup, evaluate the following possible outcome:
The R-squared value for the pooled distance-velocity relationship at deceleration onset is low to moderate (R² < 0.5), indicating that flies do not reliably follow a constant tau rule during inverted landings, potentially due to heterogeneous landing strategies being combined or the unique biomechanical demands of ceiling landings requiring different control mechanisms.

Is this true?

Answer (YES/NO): YES